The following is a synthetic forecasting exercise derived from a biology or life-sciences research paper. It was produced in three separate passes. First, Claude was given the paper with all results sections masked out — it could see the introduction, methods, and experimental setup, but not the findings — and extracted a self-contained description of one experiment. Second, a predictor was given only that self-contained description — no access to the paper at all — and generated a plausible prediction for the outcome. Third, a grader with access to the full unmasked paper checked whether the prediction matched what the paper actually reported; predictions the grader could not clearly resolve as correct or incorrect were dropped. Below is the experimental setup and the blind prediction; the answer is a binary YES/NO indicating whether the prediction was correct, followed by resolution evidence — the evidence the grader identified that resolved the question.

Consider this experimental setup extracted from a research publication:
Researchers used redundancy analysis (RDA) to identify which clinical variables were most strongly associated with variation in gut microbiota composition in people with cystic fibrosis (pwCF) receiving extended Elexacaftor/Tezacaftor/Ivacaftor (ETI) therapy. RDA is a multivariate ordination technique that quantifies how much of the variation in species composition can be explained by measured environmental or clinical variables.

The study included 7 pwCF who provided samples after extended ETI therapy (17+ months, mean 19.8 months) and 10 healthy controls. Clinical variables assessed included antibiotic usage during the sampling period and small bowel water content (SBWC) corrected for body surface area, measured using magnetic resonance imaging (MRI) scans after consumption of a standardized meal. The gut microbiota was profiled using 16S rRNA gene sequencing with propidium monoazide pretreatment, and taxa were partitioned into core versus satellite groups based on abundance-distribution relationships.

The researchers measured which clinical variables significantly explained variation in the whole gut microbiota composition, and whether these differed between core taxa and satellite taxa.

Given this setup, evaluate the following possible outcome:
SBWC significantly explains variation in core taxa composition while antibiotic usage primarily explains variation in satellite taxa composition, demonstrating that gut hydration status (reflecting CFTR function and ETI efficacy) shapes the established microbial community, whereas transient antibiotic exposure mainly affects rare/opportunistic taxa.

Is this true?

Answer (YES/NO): NO